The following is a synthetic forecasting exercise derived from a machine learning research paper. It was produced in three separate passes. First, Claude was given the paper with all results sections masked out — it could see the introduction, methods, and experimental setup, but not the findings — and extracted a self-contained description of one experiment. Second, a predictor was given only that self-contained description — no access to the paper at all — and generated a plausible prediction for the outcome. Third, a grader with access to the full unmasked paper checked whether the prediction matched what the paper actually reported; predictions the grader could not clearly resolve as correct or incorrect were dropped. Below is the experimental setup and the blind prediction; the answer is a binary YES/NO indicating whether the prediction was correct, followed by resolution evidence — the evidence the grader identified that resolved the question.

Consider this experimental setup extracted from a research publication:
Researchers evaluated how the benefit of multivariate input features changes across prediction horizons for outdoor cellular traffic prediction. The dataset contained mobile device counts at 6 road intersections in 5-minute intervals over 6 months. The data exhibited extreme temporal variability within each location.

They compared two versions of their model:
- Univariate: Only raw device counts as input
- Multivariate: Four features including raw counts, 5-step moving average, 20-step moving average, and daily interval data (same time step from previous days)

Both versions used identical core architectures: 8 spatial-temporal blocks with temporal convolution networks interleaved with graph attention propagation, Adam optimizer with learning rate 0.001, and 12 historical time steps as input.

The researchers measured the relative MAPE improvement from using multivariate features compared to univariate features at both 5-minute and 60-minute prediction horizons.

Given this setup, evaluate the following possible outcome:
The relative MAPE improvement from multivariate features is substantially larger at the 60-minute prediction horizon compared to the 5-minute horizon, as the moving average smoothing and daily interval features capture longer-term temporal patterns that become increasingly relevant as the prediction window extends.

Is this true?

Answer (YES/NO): NO